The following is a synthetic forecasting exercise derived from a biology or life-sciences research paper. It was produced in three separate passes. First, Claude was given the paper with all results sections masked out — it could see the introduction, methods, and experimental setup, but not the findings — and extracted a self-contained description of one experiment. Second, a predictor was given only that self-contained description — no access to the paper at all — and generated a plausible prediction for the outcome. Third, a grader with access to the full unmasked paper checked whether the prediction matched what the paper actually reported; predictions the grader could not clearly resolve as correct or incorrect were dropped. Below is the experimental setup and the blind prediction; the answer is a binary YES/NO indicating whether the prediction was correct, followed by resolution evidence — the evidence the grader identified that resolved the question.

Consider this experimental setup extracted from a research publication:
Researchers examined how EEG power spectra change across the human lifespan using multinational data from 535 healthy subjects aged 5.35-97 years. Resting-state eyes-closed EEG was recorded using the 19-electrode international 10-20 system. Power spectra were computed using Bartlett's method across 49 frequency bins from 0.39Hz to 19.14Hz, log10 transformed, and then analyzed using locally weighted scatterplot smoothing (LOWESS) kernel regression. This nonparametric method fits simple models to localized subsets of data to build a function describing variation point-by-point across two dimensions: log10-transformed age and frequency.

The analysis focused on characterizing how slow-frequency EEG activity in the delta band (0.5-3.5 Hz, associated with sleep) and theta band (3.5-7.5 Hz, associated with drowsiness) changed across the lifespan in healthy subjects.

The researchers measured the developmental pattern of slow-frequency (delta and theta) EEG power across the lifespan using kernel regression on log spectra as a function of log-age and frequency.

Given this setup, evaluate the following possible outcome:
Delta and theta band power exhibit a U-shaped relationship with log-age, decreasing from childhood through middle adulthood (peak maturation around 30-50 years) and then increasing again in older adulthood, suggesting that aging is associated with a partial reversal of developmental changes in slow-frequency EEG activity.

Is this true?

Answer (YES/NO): NO